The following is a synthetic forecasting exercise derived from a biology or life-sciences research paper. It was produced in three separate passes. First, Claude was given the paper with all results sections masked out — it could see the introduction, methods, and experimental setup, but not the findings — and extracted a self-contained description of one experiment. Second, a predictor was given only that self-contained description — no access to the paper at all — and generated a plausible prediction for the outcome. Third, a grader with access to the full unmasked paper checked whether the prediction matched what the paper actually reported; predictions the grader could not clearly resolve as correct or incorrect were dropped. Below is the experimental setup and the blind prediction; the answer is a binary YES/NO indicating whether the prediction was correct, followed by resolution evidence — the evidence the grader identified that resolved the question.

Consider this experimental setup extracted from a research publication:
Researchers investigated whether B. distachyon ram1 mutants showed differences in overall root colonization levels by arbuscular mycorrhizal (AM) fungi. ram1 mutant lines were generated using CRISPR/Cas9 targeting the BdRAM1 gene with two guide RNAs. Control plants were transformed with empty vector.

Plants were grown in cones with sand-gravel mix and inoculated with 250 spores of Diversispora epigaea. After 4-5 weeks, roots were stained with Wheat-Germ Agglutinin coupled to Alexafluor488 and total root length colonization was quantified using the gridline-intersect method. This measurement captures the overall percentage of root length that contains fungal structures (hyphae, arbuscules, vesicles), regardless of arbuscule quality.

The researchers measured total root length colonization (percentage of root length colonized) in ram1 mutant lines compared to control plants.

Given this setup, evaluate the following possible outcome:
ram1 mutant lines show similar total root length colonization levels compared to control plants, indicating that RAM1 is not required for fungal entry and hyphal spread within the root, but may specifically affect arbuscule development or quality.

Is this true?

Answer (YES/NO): NO